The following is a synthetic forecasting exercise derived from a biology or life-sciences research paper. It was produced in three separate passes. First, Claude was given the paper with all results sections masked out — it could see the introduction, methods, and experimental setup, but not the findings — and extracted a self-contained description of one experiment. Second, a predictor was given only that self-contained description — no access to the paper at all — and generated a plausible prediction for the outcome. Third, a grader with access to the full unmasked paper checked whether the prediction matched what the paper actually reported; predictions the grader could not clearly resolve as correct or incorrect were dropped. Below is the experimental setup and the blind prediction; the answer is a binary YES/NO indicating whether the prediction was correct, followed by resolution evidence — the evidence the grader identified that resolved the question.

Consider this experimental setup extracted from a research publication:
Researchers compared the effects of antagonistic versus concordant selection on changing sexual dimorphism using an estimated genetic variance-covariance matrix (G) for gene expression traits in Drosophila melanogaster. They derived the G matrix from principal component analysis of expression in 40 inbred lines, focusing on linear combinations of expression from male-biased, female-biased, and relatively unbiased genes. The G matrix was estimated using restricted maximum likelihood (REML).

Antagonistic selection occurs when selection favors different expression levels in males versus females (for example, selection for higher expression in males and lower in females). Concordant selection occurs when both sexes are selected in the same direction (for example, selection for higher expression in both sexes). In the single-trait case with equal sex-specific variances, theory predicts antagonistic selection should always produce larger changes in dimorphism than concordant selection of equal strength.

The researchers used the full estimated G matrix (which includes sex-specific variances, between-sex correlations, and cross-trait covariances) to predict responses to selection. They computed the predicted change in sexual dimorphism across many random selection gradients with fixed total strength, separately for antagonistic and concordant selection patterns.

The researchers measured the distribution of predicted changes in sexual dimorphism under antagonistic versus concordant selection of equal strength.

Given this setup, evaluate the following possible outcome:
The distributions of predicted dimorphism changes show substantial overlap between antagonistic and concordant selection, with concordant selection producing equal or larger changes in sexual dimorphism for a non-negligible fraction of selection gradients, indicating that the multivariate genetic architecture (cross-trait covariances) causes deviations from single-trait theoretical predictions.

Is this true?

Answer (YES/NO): YES